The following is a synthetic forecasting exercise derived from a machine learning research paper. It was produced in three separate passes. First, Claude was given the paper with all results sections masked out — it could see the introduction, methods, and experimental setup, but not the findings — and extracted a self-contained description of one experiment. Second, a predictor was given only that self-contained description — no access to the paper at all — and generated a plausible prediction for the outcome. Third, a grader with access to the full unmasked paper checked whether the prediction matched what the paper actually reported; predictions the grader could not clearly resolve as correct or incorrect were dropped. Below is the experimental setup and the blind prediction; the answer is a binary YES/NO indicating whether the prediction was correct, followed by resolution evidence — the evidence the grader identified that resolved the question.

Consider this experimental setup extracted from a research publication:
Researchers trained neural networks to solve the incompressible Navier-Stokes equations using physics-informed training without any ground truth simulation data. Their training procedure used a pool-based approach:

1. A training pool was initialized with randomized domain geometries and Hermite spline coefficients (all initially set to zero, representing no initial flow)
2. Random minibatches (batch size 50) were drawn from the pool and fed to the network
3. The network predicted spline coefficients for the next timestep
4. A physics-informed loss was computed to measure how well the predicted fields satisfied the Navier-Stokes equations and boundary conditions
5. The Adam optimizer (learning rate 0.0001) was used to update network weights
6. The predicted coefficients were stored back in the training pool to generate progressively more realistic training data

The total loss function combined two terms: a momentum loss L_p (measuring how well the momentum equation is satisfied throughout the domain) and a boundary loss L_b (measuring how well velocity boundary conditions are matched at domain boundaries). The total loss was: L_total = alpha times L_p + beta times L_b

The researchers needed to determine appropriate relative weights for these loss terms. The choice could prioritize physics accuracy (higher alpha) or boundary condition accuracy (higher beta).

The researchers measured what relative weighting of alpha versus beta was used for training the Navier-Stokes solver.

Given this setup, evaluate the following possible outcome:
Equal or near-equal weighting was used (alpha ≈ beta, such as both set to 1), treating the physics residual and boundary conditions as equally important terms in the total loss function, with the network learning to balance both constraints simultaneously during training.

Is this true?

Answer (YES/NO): NO